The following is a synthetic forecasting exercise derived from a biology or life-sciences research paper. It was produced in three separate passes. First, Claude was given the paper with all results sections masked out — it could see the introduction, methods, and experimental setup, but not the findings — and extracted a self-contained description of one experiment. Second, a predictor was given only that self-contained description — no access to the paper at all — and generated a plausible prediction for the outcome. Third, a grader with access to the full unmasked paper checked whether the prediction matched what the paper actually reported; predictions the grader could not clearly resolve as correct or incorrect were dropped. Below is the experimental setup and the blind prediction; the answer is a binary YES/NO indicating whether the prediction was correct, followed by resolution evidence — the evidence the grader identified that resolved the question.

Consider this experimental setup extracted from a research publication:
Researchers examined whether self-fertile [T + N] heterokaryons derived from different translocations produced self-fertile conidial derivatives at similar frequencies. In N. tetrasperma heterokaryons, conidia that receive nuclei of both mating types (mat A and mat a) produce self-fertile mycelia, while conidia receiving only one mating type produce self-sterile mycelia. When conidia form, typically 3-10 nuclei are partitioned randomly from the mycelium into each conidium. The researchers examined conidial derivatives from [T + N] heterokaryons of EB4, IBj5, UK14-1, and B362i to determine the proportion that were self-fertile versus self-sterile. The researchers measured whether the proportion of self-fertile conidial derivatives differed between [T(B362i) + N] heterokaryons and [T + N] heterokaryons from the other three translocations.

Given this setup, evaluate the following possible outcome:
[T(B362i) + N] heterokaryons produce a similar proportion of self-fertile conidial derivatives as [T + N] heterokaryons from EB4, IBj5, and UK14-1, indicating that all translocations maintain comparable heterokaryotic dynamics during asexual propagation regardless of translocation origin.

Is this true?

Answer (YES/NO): NO